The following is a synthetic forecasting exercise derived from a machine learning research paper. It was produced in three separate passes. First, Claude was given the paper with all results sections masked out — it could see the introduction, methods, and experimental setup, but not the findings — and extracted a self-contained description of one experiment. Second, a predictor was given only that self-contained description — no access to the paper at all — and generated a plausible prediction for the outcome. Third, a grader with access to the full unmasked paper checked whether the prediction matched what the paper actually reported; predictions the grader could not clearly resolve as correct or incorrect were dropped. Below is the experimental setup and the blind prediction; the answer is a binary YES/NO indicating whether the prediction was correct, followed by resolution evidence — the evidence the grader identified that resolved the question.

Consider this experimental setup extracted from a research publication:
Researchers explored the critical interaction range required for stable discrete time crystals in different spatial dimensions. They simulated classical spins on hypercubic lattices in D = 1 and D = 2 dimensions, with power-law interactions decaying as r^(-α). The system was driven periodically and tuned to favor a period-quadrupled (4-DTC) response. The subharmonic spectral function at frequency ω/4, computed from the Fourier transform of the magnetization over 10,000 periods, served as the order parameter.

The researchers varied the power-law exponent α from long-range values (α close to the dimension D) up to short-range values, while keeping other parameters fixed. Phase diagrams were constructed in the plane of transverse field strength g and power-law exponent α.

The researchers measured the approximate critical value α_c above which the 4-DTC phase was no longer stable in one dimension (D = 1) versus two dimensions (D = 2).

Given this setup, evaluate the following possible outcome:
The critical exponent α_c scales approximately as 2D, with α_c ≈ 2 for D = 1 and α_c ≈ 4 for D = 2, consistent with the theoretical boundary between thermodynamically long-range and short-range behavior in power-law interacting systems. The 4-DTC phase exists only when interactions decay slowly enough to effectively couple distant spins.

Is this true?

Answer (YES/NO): NO